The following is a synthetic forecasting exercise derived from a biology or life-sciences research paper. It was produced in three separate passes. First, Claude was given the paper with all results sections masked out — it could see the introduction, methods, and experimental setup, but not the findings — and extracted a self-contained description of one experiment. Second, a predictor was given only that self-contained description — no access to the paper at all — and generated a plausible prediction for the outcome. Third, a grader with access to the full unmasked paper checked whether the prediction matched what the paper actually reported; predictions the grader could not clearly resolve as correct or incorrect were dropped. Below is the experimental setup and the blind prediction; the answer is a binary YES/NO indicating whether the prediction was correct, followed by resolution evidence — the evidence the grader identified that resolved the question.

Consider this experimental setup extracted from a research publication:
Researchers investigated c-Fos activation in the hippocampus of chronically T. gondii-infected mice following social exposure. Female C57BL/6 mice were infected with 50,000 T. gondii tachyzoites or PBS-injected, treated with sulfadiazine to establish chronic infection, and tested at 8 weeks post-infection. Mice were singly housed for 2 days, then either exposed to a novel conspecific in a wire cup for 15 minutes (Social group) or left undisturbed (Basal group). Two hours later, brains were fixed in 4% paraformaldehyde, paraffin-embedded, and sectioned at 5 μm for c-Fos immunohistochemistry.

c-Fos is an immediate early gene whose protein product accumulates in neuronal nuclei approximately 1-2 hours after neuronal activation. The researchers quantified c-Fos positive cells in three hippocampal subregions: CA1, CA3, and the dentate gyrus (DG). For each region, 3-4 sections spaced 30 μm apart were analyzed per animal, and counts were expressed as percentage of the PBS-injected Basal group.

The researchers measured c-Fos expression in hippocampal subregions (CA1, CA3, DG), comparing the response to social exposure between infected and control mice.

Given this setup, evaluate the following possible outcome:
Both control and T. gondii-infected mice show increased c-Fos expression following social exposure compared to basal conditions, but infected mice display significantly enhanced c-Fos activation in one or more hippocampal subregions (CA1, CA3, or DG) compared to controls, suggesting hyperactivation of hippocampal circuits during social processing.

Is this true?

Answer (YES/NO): NO